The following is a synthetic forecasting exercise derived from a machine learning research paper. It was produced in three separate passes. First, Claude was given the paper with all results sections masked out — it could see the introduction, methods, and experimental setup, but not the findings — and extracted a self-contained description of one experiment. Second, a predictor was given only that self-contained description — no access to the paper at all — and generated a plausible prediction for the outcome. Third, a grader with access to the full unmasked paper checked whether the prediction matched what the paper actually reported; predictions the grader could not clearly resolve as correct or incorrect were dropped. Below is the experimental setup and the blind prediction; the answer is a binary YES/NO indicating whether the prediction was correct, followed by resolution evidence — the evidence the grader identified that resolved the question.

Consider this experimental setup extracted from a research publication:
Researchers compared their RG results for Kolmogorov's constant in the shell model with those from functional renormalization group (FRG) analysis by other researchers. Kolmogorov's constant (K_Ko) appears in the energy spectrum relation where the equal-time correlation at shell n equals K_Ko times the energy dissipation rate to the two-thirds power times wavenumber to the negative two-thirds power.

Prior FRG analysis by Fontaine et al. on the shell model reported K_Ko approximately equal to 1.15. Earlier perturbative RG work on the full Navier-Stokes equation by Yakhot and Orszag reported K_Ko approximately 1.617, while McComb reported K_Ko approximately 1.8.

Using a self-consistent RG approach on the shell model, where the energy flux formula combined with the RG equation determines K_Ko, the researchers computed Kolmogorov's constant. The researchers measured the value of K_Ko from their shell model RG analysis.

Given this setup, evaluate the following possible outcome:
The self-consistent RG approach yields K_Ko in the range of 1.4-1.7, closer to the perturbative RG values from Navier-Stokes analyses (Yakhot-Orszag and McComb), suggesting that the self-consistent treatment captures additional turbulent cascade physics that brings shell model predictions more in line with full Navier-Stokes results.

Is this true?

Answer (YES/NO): YES